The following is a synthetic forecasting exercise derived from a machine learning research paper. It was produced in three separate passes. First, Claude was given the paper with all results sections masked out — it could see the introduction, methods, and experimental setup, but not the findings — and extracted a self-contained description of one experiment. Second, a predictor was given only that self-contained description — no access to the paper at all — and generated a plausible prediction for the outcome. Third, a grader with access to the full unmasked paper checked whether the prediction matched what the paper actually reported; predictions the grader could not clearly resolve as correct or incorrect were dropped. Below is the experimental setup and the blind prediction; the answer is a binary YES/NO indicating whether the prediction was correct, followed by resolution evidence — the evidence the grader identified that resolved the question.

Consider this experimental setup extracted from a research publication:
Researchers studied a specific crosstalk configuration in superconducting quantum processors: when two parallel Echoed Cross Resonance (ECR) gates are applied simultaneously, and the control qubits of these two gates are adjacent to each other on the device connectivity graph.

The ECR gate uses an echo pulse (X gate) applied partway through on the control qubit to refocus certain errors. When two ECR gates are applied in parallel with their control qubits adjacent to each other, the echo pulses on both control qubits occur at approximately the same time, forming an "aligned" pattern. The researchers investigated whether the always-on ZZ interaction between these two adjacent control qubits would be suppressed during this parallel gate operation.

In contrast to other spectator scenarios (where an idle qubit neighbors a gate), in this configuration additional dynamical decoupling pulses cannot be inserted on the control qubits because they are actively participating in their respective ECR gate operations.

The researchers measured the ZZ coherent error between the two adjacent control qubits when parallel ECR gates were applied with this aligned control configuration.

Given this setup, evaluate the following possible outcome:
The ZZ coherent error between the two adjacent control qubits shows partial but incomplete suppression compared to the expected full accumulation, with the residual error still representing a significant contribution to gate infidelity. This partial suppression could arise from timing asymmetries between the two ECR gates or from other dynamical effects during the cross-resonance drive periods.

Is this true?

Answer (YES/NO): NO